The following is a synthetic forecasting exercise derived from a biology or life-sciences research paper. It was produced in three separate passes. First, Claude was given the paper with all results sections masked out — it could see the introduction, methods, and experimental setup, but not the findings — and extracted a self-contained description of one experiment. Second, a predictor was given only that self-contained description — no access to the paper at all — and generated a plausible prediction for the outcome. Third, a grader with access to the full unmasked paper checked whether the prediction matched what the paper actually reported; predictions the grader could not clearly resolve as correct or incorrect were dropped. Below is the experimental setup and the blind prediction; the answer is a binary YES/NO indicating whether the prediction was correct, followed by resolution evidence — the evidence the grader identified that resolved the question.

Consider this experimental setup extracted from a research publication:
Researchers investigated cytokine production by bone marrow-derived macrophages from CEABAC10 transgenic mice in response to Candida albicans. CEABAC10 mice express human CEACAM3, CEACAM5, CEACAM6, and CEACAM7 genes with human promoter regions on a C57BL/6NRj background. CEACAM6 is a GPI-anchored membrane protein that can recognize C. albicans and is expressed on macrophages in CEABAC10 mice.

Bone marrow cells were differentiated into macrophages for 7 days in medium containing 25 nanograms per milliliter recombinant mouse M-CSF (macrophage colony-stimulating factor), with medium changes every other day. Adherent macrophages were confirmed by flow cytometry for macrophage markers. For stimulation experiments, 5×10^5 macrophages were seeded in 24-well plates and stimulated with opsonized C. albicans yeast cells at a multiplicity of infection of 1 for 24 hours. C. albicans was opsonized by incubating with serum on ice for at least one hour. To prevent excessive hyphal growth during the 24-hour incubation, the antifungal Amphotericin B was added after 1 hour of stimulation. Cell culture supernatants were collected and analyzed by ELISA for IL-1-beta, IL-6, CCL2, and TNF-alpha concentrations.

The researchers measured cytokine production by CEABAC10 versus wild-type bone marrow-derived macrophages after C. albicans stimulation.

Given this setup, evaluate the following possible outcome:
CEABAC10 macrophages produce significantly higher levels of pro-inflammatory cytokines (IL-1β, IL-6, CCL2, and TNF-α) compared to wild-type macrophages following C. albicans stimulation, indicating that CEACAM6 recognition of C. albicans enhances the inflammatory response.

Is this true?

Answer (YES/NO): NO